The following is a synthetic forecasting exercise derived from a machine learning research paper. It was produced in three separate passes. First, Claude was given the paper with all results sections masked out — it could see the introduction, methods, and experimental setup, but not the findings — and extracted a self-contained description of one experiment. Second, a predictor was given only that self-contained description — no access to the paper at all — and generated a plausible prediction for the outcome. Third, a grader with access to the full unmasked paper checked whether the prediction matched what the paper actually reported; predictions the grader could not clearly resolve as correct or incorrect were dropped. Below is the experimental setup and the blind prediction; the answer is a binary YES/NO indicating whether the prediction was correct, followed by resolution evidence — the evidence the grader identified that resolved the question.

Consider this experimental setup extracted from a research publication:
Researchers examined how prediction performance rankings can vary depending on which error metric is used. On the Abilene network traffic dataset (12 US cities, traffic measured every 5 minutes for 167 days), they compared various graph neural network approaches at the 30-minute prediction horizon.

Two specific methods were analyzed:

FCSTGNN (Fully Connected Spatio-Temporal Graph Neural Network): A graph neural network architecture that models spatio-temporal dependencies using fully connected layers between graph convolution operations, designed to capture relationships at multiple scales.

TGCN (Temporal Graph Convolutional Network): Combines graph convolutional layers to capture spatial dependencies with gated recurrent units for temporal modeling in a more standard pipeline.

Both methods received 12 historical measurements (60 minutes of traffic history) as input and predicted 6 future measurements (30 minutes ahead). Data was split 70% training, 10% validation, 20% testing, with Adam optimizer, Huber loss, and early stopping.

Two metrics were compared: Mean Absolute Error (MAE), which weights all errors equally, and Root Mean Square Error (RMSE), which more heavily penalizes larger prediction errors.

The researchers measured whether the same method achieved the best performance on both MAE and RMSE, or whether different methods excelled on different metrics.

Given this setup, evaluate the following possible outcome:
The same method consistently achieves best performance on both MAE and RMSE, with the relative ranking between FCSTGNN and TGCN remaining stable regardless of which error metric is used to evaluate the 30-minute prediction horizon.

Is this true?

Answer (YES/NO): NO